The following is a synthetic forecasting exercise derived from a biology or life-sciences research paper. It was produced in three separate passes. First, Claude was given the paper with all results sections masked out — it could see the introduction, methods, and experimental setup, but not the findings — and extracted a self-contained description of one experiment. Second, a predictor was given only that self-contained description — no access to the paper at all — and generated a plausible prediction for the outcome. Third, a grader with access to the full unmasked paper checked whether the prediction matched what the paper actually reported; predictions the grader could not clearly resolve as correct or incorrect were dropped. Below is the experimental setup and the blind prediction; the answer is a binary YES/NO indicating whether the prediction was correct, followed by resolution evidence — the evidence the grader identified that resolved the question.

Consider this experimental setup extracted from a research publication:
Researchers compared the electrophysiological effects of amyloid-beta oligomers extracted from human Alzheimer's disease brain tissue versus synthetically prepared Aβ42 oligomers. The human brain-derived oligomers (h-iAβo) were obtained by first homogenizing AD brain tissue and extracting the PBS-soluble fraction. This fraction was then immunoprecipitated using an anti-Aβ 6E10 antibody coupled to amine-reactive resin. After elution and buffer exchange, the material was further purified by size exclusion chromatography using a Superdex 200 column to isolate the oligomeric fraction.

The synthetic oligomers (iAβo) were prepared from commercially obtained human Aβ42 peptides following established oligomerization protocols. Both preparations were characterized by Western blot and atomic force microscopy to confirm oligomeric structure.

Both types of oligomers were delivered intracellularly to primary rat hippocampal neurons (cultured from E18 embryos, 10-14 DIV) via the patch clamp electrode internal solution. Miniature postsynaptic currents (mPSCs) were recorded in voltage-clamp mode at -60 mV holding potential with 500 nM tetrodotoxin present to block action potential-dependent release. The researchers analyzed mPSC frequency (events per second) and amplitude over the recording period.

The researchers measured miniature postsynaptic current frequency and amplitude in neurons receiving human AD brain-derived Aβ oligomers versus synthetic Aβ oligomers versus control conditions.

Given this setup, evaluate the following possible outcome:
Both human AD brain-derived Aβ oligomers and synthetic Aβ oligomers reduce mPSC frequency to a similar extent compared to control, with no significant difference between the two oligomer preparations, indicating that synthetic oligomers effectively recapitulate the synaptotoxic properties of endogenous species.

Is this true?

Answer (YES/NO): NO